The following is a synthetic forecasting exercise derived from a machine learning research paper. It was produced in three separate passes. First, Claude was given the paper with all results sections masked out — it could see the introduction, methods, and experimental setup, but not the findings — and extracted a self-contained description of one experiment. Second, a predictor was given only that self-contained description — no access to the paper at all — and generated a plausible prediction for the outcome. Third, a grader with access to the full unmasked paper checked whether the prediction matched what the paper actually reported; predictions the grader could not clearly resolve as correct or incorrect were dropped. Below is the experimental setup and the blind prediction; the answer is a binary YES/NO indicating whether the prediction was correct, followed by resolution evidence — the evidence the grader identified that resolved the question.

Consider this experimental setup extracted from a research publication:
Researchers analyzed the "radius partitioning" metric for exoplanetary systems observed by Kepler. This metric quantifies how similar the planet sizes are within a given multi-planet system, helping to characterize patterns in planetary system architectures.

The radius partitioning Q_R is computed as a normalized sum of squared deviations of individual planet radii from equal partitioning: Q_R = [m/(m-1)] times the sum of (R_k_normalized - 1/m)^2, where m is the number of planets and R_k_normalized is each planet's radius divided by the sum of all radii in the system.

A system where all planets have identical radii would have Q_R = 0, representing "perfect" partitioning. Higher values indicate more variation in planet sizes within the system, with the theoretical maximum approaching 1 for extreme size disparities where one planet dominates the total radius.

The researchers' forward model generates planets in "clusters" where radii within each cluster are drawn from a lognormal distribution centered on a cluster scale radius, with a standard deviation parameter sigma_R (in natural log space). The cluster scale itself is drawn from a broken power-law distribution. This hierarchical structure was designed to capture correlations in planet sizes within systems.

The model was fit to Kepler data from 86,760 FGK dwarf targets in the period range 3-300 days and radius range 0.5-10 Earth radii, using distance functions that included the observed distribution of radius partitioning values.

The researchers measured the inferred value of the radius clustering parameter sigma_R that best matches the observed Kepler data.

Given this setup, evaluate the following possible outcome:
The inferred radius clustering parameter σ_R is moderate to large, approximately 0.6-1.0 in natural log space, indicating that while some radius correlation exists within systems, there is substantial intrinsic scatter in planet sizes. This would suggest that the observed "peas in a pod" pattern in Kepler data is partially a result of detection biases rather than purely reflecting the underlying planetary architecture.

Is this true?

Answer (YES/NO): NO